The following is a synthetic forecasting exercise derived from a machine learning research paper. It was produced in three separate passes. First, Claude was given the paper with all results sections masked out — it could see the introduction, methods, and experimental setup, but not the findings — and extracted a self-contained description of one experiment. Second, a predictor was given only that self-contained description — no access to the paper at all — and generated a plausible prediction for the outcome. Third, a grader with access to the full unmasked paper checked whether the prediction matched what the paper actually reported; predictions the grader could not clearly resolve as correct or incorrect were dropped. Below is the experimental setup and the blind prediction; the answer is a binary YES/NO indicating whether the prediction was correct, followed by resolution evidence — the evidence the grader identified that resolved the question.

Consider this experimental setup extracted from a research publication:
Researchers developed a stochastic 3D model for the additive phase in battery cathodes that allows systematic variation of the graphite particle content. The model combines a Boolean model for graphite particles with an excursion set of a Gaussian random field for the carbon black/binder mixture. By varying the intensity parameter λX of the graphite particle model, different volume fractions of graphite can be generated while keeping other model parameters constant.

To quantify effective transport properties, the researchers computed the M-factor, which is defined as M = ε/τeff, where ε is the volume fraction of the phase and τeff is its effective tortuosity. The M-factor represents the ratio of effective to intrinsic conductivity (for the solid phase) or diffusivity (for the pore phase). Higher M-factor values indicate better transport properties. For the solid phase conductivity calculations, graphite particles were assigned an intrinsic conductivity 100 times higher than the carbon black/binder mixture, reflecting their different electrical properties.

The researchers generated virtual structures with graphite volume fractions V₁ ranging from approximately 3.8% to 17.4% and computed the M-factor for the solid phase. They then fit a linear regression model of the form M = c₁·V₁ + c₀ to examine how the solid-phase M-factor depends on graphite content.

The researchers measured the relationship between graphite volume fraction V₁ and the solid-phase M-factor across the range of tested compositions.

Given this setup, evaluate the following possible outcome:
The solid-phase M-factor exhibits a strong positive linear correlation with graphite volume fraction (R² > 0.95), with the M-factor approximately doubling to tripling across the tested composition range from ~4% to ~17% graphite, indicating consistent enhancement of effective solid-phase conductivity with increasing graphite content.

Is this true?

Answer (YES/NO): NO